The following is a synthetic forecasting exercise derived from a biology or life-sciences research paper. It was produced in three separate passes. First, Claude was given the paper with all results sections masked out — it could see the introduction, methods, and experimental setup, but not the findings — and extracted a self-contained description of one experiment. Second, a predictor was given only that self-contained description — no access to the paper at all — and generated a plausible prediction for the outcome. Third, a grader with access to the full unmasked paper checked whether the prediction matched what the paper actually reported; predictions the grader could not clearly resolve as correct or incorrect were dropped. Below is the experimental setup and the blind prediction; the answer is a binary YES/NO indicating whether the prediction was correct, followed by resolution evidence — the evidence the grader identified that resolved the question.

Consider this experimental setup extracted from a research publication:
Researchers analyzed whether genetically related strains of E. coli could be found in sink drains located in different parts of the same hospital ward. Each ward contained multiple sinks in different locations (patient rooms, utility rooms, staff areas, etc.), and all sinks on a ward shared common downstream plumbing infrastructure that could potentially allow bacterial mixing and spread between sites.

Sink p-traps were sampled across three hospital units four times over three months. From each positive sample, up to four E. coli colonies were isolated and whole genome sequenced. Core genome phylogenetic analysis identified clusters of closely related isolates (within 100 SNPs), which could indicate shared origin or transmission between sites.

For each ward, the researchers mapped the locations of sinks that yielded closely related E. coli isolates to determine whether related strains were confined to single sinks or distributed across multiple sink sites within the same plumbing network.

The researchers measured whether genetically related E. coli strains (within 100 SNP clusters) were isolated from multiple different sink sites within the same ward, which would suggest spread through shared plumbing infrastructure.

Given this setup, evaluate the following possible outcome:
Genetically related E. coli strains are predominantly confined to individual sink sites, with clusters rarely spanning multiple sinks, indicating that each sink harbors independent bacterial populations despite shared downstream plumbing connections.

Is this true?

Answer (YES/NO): YES